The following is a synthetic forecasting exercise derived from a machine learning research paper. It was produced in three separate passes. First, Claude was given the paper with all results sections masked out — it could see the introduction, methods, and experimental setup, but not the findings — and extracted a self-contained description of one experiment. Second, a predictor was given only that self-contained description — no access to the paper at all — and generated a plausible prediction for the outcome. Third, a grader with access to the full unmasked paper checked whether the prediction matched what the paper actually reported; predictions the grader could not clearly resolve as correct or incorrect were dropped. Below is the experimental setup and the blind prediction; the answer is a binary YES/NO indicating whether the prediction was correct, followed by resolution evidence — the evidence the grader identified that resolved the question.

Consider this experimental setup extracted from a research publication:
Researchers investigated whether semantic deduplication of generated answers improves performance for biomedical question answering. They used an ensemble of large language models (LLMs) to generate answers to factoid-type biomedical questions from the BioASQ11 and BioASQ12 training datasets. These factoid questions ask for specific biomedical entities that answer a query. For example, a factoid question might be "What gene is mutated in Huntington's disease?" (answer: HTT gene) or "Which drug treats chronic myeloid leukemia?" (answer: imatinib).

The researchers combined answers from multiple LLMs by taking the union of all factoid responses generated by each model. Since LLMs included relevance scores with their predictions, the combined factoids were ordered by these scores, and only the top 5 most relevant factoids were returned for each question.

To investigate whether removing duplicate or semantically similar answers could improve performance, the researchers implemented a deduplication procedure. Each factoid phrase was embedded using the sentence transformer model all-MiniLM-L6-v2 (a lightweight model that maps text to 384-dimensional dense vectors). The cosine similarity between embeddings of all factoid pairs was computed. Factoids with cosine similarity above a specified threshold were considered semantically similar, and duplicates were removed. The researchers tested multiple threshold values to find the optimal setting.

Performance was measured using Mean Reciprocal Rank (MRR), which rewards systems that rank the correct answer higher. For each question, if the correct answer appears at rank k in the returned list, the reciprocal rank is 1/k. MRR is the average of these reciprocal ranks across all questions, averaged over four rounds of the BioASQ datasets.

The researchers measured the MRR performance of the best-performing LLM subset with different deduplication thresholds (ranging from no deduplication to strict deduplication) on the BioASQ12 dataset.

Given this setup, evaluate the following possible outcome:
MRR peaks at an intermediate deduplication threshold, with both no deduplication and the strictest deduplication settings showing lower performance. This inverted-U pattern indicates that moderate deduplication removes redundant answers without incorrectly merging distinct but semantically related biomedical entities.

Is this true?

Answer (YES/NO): NO